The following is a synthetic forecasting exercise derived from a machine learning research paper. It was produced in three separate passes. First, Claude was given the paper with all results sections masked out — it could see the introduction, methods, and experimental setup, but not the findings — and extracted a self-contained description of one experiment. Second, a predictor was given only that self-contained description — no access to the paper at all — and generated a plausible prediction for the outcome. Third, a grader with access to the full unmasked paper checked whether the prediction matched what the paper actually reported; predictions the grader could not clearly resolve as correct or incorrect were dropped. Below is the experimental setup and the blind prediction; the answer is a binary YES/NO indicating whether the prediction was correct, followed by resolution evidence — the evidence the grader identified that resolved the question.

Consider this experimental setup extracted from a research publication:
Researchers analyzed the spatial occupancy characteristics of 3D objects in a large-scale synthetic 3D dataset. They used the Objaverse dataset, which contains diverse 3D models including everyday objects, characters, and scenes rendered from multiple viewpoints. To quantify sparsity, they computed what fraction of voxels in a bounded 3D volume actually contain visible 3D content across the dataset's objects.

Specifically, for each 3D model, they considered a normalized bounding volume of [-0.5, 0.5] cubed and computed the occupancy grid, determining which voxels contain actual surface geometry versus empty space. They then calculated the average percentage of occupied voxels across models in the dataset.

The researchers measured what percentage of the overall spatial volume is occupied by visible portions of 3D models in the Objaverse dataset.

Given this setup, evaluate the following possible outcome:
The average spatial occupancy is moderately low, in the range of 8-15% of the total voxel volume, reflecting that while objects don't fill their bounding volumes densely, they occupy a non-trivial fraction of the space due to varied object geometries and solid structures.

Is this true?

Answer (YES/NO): NO